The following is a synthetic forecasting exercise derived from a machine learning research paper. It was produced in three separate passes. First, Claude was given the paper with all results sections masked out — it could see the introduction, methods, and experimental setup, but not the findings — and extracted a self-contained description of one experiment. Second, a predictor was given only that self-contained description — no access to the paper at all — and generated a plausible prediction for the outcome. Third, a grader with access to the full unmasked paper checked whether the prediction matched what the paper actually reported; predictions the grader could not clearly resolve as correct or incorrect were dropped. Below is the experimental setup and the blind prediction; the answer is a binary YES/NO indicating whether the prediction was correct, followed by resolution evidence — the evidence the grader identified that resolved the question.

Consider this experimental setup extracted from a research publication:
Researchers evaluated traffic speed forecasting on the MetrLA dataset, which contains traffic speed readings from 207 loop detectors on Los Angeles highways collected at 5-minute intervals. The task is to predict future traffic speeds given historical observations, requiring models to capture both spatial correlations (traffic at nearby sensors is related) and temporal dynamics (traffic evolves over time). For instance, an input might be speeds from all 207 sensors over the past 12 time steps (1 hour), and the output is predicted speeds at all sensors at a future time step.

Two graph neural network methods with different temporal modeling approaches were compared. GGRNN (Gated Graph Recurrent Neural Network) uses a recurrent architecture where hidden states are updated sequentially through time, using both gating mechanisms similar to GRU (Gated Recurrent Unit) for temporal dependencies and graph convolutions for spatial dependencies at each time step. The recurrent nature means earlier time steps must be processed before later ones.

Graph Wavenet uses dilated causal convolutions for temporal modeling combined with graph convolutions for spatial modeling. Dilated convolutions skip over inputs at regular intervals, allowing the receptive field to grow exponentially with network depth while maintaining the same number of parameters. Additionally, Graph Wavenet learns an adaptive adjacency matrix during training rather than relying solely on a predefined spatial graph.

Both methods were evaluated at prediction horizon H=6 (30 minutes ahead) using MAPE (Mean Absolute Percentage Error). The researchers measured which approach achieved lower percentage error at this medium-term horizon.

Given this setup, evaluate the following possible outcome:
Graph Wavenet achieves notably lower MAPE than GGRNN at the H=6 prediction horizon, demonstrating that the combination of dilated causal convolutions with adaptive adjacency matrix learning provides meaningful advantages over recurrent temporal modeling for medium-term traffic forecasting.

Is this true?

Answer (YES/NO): NO